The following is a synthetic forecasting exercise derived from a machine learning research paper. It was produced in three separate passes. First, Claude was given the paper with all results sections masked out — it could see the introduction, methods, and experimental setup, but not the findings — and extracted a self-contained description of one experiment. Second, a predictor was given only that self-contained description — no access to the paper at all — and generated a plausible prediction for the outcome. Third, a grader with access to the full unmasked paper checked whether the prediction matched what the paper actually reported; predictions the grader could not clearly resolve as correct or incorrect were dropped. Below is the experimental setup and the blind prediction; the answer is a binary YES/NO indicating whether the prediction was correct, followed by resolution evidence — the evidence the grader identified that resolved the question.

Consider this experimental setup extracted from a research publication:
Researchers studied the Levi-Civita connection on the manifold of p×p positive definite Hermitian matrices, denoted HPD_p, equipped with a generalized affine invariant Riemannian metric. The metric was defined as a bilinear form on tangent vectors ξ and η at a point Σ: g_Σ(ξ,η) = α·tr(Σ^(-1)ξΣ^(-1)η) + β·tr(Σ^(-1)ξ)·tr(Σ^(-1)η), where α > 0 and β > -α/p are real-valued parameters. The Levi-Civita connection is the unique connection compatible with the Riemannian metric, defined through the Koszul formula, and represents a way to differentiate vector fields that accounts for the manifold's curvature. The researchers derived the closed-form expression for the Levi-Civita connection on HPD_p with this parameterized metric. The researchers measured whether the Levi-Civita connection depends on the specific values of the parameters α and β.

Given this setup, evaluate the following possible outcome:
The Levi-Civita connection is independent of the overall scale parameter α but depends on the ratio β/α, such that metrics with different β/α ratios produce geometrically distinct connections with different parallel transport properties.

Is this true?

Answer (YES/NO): NO